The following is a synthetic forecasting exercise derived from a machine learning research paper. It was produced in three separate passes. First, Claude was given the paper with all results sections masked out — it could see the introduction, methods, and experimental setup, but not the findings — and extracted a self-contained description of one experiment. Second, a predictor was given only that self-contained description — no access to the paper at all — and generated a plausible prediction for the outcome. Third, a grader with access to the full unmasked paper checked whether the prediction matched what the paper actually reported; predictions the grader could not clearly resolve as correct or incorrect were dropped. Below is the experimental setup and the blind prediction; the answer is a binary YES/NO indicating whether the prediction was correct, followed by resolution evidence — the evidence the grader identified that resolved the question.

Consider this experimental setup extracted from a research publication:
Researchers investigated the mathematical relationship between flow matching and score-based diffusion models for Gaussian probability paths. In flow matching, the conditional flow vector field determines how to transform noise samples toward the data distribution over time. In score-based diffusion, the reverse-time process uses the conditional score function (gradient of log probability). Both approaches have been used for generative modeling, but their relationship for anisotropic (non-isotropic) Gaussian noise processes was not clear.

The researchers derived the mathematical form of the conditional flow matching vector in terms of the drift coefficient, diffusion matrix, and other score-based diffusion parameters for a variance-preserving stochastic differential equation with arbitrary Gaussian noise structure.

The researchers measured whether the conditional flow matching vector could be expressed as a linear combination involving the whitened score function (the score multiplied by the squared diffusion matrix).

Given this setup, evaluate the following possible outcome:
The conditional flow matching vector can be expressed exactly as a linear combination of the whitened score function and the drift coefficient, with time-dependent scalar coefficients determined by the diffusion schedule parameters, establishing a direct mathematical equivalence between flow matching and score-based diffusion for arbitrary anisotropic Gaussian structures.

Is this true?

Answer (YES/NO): YES